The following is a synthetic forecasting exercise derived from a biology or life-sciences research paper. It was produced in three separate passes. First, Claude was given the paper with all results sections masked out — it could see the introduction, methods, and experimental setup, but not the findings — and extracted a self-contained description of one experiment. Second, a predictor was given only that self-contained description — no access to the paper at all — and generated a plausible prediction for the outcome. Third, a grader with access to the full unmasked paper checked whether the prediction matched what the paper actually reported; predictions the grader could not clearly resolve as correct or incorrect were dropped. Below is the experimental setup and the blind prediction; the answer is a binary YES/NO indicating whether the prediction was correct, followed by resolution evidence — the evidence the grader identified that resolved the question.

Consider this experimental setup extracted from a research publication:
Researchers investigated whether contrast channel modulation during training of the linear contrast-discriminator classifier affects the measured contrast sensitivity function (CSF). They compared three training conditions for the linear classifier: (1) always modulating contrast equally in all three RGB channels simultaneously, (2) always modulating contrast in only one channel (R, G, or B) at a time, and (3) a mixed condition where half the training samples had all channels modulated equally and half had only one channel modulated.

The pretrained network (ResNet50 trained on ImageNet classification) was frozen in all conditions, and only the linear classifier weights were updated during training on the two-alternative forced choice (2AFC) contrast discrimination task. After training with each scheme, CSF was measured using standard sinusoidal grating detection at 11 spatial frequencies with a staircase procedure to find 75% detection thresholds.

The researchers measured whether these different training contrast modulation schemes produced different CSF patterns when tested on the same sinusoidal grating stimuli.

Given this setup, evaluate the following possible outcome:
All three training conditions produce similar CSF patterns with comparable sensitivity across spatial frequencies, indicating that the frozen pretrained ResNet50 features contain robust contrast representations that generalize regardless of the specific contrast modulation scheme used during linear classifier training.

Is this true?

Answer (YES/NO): YES